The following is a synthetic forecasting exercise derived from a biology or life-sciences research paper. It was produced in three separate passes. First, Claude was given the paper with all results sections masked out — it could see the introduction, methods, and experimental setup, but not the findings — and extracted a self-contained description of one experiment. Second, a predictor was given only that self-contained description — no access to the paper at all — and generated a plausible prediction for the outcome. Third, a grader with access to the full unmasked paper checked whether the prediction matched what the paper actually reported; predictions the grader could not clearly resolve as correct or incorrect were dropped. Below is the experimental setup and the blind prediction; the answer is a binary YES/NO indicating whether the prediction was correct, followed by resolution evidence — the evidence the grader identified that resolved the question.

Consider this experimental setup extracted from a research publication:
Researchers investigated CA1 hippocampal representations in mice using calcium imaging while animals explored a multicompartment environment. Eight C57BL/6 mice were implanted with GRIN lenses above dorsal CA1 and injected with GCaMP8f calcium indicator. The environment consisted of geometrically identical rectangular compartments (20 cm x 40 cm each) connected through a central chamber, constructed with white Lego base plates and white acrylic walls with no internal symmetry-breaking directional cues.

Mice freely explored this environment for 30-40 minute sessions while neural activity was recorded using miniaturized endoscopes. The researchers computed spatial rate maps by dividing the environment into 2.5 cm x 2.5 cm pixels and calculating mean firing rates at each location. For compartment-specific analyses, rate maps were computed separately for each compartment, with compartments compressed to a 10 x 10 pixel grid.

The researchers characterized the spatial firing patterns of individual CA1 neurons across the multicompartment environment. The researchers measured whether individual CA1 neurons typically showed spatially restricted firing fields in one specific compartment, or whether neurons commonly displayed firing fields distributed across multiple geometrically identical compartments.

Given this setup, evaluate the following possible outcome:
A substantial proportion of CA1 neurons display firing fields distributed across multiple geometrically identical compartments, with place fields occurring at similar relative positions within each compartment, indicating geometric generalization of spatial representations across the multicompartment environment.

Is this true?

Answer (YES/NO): NO